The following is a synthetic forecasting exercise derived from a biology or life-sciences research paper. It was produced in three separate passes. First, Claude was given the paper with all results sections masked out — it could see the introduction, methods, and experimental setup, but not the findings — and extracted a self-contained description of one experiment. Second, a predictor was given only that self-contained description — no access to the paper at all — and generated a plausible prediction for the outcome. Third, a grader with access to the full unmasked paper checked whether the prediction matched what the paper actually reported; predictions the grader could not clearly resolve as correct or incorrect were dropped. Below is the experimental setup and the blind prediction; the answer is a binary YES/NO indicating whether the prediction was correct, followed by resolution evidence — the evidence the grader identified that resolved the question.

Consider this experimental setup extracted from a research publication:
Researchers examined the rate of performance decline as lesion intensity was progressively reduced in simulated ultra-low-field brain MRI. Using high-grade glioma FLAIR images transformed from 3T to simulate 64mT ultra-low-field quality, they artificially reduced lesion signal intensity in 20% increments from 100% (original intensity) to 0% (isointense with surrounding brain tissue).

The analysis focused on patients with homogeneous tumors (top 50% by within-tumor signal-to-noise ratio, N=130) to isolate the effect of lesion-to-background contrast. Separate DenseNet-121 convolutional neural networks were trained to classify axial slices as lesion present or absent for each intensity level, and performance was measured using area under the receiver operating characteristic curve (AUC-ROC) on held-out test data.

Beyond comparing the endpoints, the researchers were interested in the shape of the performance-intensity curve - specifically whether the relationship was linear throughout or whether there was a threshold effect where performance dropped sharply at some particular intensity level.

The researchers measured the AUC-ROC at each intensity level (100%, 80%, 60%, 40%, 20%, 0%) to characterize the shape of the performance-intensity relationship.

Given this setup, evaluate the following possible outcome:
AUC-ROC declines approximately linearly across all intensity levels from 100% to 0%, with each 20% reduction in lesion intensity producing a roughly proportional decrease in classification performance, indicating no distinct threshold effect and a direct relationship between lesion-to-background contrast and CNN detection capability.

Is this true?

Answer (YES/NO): NO